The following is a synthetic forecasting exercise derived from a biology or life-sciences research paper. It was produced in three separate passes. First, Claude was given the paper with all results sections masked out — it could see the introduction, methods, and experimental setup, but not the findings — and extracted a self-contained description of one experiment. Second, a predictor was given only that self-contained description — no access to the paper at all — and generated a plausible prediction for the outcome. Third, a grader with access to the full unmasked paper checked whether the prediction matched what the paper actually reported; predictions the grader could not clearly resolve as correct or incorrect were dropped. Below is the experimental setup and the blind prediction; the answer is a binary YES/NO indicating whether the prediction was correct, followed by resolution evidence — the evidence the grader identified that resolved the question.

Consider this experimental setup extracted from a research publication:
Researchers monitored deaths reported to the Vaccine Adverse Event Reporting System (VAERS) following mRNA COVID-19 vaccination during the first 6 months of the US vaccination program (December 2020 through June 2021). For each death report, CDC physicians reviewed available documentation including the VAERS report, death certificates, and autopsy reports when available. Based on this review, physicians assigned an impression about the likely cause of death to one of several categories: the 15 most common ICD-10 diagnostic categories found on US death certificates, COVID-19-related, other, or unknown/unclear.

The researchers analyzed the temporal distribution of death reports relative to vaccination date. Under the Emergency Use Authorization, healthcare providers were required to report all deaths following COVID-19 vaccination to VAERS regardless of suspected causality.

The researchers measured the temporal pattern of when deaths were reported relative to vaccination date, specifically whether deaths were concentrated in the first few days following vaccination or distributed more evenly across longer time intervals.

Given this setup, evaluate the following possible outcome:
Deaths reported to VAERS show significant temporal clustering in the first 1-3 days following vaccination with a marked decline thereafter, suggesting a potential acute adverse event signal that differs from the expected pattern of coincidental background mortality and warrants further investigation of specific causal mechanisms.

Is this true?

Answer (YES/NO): NO